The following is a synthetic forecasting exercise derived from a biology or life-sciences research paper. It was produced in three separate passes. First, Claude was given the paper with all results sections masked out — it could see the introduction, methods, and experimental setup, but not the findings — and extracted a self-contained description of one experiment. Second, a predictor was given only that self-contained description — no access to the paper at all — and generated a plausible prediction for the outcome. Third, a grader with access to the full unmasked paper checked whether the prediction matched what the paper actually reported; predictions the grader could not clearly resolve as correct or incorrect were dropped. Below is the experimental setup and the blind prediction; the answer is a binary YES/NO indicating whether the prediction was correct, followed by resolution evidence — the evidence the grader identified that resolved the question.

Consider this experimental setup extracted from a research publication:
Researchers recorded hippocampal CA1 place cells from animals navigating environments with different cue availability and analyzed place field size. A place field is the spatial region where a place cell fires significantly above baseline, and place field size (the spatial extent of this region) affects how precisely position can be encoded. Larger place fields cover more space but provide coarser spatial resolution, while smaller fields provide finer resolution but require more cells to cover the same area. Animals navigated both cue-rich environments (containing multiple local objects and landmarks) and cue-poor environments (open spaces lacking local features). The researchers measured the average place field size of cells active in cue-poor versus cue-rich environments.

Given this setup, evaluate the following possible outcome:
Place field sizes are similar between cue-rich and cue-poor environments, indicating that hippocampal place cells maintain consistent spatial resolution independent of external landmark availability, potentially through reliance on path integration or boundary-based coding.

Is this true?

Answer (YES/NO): NO